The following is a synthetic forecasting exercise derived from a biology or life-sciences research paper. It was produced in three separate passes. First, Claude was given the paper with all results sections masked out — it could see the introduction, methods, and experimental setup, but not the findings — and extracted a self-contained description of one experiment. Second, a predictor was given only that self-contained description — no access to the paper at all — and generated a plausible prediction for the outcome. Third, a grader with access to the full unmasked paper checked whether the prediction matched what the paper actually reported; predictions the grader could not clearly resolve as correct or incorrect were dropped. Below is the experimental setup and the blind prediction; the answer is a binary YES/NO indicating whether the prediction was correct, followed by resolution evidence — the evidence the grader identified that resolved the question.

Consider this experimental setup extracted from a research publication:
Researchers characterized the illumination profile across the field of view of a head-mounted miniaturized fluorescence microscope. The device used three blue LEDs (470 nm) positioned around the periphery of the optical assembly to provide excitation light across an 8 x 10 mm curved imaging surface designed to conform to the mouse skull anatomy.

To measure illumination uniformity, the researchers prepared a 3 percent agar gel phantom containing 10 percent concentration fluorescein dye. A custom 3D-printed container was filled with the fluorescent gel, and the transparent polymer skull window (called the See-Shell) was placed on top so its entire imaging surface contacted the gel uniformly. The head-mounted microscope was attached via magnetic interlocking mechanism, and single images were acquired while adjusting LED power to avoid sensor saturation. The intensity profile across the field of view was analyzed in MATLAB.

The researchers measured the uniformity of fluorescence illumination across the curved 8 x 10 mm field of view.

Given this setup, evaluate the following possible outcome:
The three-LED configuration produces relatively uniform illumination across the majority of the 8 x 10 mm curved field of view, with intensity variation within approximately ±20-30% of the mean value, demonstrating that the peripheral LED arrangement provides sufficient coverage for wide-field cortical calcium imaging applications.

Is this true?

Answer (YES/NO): NO